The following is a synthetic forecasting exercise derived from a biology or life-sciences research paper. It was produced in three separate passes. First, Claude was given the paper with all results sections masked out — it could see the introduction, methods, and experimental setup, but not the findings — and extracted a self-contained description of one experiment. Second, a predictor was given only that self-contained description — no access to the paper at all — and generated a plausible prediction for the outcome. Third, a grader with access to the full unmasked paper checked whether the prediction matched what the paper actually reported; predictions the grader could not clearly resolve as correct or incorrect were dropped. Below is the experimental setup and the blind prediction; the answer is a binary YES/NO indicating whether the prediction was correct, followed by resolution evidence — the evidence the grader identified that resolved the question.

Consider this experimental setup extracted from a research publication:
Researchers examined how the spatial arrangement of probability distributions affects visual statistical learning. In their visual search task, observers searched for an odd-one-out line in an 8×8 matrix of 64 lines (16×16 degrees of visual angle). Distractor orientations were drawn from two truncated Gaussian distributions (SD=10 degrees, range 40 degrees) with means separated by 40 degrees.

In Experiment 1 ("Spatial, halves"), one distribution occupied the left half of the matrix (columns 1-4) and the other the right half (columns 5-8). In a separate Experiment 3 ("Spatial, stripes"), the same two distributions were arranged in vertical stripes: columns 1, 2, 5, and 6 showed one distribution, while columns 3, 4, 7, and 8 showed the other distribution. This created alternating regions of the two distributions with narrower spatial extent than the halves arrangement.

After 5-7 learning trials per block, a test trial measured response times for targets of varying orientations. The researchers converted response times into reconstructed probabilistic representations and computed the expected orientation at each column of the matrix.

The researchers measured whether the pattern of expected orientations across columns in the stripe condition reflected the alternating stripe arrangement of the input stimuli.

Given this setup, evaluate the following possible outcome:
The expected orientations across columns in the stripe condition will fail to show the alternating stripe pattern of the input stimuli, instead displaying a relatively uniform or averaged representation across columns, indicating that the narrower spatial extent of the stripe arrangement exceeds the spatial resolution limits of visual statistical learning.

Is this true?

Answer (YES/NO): NO